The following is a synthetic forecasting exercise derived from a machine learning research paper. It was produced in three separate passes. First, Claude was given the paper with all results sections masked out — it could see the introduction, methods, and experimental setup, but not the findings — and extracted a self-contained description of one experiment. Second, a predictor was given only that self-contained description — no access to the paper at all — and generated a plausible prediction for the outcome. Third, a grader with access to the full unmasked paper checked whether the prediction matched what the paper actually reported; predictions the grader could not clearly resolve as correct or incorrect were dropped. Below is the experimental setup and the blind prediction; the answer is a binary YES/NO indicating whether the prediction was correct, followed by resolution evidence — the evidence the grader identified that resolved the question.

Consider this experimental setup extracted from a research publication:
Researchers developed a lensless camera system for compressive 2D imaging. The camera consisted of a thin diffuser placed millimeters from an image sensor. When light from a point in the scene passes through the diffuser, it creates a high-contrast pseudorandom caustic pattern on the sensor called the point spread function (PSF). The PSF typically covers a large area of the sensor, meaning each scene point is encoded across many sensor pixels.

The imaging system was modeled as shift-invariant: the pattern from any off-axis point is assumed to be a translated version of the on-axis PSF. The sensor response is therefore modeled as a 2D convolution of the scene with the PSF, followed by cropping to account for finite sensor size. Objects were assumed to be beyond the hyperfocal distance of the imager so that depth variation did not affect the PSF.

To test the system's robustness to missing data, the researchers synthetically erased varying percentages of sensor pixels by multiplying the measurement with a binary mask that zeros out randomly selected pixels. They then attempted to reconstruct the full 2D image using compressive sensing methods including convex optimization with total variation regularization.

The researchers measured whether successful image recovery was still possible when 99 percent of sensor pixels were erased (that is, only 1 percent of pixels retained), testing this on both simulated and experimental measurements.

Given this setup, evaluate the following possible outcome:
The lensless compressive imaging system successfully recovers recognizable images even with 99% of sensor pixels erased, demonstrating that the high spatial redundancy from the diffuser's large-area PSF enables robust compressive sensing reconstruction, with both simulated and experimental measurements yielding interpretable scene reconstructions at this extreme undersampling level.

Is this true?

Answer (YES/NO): YES